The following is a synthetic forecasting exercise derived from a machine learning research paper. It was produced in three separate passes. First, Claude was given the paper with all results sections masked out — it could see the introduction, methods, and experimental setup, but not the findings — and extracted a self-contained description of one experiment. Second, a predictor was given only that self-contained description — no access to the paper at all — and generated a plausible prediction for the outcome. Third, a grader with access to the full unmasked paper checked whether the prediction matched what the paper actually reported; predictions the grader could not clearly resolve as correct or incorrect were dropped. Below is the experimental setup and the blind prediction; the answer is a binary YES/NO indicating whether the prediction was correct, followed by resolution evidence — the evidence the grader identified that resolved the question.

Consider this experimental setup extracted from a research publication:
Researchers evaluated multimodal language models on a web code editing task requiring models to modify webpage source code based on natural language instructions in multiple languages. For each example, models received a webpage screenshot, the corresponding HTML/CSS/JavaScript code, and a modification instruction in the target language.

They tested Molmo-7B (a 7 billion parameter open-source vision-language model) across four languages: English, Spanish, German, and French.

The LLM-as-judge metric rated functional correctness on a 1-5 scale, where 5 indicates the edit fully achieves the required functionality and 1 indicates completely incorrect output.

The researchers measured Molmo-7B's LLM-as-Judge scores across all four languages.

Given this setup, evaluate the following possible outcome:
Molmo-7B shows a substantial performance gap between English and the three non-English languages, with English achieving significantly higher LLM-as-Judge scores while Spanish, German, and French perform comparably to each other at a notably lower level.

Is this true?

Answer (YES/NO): NO